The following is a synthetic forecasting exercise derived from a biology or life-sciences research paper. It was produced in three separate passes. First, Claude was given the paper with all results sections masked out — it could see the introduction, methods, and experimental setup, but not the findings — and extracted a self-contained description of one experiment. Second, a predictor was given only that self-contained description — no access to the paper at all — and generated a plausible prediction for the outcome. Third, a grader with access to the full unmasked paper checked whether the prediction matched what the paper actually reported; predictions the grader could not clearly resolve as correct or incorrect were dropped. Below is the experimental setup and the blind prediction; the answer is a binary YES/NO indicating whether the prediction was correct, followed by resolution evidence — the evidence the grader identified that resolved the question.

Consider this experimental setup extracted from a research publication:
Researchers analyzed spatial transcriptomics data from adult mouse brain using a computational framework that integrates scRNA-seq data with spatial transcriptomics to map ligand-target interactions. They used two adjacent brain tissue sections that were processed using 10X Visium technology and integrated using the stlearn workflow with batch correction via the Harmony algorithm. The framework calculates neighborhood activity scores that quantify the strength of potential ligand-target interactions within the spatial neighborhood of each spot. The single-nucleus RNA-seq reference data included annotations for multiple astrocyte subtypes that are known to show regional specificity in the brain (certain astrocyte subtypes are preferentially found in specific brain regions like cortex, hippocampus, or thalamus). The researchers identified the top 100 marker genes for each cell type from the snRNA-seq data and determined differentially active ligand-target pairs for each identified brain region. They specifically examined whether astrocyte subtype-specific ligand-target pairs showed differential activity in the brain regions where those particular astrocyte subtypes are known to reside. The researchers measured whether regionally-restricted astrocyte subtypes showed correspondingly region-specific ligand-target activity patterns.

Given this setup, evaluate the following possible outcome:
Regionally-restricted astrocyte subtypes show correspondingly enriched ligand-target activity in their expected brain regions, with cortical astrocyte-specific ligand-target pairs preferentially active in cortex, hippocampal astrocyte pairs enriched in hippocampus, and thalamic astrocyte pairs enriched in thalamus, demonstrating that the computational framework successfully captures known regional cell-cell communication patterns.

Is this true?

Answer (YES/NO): YES